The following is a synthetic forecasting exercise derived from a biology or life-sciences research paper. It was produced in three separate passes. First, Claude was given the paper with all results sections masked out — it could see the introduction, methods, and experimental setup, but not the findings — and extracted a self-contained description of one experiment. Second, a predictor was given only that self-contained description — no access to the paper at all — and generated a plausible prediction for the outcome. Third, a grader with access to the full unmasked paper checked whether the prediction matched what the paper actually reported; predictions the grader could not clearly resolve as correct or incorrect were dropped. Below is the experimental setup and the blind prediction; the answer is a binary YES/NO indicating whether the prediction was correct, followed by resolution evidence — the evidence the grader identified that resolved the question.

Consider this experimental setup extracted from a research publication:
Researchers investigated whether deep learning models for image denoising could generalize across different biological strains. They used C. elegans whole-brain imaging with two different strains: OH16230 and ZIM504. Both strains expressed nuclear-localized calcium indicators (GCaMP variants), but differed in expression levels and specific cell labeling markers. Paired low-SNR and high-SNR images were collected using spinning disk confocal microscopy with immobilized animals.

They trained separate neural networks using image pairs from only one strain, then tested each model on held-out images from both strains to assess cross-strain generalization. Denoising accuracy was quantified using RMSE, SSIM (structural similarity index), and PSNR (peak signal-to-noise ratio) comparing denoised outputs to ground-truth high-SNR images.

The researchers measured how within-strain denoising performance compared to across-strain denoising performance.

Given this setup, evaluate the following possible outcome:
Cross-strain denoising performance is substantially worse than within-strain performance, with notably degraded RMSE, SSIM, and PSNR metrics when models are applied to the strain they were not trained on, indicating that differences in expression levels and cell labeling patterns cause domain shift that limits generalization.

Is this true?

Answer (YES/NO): NO